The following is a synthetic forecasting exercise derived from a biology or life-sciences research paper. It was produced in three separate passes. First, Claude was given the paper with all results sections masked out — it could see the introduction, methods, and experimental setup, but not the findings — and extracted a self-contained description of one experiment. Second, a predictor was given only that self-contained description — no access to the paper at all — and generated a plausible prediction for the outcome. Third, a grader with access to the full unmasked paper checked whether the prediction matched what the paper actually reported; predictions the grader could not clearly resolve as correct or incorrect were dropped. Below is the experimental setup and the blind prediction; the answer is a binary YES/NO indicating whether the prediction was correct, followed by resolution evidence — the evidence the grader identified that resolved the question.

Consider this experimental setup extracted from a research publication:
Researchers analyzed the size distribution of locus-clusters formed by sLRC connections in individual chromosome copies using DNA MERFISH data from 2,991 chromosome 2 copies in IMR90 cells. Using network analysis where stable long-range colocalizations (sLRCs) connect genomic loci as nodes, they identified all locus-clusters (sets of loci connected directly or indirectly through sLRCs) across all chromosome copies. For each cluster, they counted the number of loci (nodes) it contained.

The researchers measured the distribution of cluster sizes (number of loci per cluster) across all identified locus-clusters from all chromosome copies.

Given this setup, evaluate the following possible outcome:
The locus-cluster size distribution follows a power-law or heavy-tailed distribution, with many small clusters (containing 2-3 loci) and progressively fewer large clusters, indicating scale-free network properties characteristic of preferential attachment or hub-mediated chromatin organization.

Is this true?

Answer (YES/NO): YES